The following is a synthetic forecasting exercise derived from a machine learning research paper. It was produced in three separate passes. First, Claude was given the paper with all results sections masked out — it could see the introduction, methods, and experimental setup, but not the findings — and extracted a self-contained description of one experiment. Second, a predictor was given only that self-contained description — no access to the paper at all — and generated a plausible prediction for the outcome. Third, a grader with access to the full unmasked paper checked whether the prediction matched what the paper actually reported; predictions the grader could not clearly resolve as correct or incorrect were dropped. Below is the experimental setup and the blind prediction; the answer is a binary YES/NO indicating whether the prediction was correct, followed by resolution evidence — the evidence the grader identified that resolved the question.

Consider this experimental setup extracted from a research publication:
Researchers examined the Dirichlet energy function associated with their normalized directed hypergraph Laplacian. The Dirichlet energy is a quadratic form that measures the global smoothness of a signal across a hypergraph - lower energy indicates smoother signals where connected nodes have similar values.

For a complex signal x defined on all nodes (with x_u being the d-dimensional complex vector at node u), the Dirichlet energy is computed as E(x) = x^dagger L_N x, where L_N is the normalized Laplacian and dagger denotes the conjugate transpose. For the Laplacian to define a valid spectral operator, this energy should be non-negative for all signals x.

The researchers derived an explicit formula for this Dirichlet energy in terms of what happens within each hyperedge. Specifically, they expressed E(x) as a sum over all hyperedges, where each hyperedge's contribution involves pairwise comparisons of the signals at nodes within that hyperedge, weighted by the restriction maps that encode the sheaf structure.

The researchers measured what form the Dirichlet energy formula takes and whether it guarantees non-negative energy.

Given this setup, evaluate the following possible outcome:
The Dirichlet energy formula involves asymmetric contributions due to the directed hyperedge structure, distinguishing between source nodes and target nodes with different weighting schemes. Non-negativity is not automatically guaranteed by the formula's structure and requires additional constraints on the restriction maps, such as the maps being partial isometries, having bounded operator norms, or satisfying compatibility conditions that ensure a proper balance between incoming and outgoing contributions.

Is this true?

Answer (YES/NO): NO